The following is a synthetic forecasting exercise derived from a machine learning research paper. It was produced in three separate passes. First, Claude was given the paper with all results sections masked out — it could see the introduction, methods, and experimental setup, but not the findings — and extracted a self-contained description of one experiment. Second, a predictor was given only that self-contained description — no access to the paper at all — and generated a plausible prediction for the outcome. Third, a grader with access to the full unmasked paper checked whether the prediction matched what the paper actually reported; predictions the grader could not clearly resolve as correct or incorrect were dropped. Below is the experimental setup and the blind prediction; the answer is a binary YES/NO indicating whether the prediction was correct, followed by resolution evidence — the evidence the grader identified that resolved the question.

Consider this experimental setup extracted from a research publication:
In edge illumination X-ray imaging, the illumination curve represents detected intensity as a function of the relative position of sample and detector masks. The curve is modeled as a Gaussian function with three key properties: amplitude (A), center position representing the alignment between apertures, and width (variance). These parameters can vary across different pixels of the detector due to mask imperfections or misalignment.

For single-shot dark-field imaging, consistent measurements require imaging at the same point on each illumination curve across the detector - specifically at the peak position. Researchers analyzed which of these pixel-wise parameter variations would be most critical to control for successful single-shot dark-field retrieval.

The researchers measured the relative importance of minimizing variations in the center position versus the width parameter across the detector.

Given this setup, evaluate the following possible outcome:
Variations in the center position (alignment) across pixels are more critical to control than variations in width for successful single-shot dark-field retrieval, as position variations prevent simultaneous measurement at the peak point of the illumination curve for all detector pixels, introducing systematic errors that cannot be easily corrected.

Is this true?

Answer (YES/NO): YES